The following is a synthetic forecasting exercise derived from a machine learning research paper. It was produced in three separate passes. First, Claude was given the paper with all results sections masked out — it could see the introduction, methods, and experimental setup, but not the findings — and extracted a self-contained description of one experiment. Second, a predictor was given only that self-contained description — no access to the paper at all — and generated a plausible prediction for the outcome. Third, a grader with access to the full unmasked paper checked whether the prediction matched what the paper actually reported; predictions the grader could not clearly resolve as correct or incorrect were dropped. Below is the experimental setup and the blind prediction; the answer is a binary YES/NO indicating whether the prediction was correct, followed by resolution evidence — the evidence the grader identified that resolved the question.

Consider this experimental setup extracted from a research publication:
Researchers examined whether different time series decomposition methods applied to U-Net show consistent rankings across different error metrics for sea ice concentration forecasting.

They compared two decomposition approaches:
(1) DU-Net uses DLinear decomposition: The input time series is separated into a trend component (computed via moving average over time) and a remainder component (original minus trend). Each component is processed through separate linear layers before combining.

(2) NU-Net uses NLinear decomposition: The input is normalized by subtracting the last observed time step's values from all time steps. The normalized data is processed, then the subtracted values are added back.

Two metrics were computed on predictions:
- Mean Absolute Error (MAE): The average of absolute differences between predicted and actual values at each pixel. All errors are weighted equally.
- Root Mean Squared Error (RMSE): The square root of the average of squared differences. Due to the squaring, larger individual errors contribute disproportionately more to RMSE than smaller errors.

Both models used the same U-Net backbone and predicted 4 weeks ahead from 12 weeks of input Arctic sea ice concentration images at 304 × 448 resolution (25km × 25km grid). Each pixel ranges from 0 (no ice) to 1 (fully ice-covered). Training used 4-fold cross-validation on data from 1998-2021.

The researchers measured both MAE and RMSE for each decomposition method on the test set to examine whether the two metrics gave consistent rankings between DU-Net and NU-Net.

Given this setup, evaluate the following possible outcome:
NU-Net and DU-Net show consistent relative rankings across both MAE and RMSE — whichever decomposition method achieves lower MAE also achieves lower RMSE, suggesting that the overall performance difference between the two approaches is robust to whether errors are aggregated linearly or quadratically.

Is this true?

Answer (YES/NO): NO